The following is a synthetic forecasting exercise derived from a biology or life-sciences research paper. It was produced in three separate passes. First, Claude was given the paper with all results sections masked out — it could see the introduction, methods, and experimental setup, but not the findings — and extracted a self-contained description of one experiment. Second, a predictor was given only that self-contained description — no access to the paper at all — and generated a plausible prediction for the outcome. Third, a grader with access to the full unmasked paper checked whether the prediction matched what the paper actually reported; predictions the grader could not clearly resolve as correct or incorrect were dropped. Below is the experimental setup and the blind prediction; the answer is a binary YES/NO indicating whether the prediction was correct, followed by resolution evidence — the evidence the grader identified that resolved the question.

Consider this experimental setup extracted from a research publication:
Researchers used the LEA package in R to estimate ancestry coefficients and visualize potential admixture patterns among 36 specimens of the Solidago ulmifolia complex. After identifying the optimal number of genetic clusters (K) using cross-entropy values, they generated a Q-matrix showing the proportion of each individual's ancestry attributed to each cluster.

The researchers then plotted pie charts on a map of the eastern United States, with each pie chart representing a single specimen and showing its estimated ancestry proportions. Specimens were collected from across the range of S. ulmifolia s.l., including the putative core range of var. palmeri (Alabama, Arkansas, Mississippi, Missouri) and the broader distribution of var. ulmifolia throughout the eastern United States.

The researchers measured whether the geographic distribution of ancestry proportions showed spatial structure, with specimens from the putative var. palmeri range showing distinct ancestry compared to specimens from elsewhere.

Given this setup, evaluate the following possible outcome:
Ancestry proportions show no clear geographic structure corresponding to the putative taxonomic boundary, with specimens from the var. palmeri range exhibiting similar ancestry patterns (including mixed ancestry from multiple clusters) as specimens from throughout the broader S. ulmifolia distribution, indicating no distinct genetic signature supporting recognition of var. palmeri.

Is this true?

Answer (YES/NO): YES